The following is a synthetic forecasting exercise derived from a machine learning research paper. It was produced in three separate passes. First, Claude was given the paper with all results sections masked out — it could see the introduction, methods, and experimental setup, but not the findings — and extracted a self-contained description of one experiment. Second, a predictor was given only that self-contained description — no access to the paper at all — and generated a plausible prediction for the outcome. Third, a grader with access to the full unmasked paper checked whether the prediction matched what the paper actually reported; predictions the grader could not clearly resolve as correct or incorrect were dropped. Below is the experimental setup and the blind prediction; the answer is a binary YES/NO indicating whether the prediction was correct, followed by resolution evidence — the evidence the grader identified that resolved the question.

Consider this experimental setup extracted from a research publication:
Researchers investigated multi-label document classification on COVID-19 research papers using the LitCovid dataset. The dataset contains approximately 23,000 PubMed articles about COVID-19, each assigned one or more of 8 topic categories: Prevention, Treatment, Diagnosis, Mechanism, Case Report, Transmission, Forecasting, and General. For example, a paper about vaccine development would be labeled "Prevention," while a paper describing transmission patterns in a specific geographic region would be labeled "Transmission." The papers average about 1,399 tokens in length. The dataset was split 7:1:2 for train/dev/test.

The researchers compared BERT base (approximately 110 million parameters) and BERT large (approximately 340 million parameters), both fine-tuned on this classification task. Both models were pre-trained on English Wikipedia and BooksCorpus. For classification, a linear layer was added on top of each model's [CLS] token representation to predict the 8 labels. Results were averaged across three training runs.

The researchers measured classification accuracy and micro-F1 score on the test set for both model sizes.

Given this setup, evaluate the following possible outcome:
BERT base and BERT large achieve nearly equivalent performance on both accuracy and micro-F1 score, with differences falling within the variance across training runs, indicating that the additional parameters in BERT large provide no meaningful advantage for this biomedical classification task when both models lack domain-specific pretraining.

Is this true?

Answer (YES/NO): YES